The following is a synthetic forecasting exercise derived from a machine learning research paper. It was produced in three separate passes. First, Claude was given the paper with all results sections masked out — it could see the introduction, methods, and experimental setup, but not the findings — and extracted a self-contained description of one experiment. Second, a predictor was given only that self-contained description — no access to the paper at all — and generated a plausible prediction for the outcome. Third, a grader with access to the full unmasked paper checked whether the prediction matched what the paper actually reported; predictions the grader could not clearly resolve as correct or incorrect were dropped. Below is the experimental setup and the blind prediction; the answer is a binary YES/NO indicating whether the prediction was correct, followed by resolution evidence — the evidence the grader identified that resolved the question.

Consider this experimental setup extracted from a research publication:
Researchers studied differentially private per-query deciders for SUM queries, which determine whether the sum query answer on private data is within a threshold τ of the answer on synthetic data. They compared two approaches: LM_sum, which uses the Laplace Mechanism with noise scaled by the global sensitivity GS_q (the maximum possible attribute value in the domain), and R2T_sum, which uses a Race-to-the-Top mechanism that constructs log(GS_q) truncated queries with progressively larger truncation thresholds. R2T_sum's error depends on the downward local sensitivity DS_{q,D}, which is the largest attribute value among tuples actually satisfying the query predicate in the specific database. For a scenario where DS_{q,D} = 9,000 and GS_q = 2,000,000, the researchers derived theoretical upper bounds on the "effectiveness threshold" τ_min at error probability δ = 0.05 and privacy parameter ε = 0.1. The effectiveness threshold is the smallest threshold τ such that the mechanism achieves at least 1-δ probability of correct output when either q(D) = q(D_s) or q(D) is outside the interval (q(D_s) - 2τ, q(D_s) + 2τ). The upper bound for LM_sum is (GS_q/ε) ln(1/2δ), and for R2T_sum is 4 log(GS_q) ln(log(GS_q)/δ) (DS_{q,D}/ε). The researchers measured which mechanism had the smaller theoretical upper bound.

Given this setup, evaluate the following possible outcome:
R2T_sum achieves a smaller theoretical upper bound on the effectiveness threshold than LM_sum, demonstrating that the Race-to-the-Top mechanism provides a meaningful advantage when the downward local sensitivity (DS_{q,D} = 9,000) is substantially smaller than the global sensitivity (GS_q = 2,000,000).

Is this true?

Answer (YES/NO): NO